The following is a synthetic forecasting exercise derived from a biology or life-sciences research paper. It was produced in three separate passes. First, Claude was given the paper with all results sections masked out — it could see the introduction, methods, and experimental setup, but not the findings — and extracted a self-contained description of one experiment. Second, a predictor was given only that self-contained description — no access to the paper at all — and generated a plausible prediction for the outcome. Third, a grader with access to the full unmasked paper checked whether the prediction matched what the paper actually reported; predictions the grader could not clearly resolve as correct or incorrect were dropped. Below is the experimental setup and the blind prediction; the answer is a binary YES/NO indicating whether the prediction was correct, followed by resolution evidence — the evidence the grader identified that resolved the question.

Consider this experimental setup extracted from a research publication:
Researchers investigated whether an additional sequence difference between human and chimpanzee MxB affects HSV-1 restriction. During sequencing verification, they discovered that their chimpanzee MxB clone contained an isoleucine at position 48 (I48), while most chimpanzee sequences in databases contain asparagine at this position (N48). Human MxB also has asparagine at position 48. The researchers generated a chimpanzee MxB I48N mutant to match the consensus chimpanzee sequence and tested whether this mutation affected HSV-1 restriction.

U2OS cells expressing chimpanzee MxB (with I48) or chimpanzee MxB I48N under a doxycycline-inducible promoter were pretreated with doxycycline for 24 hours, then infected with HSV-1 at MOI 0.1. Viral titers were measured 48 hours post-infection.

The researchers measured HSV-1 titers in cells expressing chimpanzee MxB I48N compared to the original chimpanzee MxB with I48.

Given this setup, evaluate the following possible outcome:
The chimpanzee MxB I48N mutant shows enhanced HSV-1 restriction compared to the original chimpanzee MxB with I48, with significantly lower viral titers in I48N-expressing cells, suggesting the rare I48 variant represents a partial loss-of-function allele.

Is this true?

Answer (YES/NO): NO